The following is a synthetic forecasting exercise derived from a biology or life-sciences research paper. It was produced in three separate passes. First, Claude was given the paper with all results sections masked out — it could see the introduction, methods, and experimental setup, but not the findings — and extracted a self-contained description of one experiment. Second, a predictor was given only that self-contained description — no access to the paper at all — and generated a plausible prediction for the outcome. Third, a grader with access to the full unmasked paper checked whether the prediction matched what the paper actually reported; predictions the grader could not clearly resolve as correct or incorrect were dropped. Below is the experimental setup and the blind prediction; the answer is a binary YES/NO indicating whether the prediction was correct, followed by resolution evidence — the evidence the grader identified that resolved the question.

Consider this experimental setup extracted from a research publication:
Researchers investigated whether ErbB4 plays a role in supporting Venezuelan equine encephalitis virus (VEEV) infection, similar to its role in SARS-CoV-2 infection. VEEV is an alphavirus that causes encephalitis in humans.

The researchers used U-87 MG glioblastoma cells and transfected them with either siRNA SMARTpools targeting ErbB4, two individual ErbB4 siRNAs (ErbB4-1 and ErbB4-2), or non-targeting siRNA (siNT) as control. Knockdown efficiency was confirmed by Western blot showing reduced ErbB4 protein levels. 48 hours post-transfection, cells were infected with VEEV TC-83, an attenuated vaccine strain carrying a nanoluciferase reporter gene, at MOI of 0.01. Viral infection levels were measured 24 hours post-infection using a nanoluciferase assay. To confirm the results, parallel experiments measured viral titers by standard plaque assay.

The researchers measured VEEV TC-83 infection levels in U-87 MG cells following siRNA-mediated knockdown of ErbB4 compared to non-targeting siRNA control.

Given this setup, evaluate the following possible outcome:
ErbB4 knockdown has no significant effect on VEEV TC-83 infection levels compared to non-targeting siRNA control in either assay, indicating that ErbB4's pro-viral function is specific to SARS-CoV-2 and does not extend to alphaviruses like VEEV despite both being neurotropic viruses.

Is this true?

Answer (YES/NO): NO